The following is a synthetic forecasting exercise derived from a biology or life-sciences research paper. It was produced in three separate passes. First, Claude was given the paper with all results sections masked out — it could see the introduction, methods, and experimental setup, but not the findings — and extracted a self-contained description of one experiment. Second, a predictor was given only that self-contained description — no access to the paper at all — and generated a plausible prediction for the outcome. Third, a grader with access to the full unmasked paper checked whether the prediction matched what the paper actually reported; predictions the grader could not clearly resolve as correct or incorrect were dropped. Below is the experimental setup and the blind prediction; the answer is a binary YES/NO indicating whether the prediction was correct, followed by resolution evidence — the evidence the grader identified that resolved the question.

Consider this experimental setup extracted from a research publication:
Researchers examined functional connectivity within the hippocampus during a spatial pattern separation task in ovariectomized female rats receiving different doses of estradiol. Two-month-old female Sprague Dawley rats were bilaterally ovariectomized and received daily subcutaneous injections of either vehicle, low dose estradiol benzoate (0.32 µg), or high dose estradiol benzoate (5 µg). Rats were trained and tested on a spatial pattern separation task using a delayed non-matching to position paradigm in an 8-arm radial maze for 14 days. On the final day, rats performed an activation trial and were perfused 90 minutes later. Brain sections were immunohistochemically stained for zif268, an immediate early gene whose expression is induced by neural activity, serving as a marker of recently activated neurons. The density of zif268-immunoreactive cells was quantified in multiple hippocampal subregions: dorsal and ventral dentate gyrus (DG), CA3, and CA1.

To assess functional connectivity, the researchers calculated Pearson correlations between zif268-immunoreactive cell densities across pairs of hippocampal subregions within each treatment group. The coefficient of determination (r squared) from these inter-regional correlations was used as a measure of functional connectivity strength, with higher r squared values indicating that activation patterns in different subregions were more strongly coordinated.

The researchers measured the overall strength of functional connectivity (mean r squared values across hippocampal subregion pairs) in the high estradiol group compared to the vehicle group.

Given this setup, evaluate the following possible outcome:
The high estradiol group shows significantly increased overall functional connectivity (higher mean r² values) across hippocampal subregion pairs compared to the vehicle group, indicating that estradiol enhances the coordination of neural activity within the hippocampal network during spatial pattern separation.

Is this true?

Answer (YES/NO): YES